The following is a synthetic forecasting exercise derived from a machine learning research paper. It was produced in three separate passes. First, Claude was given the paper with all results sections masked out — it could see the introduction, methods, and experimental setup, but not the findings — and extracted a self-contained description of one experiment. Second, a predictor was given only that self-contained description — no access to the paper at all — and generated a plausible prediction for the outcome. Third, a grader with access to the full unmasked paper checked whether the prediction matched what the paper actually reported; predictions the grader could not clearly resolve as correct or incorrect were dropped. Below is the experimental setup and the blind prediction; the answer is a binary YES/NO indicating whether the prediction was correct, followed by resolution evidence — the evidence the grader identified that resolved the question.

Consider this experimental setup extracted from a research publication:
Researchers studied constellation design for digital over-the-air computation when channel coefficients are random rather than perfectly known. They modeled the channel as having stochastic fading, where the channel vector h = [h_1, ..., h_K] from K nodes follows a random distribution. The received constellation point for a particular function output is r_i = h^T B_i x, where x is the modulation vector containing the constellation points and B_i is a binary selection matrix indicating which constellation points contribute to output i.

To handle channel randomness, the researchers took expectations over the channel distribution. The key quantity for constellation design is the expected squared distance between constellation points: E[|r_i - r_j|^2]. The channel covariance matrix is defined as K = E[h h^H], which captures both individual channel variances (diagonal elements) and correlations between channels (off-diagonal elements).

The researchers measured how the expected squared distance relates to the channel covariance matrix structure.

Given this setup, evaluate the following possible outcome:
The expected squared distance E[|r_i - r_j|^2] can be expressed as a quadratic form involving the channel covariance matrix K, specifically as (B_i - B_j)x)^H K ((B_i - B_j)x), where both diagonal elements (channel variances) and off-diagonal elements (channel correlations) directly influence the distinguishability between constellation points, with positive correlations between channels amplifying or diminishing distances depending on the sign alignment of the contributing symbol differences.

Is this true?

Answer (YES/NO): NO